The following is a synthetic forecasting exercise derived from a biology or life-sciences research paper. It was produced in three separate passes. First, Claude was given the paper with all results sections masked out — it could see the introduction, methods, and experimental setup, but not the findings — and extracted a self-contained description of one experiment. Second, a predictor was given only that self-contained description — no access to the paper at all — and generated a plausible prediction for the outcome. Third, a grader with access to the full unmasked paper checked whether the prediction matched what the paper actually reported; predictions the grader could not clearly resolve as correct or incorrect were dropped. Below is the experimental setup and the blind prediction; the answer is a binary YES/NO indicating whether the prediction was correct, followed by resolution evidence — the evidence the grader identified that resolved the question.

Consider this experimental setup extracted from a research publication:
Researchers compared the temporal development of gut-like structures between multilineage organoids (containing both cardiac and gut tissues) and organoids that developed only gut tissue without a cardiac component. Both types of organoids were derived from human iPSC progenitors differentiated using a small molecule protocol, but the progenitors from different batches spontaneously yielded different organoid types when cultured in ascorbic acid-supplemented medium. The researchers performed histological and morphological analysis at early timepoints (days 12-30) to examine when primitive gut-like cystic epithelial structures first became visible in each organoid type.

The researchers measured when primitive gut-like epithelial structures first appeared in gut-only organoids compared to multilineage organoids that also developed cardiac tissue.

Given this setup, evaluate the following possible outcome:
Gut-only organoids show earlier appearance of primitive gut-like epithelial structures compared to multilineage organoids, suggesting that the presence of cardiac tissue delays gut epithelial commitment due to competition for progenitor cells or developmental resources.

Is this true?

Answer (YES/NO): YES